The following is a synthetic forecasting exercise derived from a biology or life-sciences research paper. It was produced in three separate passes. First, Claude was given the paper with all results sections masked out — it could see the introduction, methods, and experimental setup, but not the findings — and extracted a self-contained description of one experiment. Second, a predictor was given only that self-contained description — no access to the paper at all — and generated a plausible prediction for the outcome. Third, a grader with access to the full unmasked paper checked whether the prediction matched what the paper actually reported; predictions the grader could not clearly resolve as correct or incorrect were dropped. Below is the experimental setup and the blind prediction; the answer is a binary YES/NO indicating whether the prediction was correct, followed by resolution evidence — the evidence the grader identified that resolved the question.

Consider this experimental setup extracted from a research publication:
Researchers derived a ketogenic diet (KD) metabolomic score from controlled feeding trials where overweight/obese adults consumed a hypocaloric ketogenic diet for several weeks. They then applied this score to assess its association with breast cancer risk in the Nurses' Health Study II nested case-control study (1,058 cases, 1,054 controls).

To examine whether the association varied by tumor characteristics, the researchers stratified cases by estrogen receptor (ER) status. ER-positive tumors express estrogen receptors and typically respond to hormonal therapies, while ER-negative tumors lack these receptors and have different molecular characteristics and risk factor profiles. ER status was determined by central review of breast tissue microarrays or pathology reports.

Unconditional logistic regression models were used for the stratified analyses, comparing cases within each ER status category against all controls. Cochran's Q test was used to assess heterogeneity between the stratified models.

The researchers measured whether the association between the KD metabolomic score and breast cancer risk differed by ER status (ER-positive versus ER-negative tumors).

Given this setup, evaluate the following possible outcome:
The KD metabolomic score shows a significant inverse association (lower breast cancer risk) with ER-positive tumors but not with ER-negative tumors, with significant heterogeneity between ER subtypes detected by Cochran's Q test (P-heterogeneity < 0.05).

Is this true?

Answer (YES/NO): NO